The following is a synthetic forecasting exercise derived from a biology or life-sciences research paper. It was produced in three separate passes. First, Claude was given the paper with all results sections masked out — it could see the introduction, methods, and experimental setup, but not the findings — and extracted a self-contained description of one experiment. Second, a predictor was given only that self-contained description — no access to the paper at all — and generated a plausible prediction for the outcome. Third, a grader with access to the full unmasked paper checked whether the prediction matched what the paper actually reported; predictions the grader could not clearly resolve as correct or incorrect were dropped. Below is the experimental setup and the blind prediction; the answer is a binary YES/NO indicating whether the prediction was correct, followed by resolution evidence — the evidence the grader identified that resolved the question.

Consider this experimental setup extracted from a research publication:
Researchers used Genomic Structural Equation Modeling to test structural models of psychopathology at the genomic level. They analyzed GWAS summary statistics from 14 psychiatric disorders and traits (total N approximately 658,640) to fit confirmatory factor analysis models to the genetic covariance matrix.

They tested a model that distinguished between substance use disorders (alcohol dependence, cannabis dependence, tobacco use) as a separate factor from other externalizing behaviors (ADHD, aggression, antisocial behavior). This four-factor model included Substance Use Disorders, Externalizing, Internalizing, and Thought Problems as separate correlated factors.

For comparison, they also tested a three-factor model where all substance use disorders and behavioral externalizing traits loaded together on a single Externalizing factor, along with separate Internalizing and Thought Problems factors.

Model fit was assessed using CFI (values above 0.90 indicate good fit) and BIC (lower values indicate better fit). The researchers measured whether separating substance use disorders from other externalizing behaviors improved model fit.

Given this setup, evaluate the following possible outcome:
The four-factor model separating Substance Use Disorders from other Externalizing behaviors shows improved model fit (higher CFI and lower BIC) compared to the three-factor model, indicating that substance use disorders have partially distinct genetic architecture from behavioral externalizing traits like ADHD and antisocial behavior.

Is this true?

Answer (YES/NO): NO